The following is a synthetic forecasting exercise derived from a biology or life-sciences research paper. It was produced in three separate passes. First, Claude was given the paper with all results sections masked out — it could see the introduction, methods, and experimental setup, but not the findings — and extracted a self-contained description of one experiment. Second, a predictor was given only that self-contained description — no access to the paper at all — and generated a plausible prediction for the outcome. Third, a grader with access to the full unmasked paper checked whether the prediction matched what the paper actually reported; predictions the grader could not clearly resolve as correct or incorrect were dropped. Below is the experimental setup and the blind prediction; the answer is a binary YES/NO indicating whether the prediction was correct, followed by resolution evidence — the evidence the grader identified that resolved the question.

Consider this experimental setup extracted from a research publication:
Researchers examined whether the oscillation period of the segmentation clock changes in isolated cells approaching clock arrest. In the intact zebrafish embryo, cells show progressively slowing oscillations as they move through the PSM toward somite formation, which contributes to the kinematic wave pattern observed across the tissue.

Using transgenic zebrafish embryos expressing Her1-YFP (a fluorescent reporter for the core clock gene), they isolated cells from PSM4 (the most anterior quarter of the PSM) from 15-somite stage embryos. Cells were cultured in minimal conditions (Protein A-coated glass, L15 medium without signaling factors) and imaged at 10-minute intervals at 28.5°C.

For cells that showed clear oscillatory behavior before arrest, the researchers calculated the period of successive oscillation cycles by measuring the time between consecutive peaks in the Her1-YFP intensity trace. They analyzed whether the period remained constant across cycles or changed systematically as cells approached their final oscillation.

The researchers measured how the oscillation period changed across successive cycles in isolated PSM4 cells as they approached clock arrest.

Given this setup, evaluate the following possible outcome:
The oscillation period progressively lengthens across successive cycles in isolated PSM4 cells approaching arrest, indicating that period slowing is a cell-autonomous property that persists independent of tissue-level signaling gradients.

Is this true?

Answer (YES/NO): YES